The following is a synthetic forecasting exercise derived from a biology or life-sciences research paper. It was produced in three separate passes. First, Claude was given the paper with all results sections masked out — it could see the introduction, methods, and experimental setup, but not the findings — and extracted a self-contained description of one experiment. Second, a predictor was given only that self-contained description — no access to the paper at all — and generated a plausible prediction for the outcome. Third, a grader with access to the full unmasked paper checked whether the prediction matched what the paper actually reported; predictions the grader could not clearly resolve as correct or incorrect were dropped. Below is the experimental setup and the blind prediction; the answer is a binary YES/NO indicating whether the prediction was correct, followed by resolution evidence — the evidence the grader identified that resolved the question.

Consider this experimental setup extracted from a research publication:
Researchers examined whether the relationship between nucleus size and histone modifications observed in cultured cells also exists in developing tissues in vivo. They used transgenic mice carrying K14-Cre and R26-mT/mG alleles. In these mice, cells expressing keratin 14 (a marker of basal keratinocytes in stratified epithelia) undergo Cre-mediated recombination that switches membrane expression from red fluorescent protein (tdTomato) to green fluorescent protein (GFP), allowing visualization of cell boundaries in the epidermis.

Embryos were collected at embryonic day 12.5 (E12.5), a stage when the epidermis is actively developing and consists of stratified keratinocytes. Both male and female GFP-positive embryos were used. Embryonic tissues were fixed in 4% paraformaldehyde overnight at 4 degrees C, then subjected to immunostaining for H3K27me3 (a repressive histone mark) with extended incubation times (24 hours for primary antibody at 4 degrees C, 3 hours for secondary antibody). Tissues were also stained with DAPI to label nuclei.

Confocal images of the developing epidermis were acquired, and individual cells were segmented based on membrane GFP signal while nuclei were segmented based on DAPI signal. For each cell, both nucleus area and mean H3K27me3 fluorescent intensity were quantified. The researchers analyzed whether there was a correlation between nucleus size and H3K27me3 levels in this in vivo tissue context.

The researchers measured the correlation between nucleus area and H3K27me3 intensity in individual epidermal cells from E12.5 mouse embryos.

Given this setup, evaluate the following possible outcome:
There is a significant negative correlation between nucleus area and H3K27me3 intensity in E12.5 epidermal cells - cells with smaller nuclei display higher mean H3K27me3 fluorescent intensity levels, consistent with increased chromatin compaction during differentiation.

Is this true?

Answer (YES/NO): YES